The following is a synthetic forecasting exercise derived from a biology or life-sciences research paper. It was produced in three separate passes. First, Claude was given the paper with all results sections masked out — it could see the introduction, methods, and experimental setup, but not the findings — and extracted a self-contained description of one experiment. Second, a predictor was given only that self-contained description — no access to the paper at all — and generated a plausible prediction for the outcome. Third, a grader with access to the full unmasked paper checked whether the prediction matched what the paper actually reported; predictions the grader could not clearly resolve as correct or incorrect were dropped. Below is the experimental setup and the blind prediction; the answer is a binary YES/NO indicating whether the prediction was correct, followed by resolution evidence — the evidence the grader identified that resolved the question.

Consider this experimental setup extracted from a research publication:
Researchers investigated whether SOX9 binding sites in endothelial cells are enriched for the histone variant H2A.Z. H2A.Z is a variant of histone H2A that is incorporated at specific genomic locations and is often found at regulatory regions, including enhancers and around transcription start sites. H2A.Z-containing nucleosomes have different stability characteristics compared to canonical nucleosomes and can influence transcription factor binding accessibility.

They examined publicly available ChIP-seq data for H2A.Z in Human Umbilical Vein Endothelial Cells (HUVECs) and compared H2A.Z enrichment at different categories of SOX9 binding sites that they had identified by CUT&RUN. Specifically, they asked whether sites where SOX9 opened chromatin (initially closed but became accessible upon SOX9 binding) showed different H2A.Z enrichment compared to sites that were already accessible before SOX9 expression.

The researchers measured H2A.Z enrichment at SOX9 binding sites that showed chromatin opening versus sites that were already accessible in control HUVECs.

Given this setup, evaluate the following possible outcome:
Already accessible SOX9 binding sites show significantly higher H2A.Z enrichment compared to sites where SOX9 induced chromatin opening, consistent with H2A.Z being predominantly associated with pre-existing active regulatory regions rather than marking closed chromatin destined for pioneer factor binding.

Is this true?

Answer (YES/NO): NO